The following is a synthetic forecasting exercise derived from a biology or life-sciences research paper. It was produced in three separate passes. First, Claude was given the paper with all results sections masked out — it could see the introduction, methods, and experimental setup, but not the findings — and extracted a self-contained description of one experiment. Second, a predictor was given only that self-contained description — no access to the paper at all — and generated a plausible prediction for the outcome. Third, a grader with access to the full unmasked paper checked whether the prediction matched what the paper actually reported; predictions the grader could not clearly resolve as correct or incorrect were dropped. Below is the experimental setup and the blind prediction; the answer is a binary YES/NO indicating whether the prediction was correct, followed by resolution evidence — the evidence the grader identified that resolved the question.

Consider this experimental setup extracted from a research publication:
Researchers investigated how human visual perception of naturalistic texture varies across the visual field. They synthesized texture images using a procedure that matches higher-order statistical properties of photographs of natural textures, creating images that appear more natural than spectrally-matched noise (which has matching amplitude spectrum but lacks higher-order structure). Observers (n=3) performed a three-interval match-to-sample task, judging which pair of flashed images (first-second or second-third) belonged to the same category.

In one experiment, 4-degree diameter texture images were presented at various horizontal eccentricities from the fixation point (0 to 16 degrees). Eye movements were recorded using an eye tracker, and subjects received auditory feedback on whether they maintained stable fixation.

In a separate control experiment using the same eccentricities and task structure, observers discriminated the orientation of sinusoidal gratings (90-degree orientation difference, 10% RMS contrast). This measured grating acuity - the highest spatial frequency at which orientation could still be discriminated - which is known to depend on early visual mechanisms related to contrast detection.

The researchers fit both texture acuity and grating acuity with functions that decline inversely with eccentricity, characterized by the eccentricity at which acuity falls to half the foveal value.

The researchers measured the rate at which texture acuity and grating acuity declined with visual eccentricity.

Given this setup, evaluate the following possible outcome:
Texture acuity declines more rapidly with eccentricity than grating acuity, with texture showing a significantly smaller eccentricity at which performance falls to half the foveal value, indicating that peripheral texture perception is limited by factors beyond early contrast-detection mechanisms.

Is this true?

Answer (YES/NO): NO